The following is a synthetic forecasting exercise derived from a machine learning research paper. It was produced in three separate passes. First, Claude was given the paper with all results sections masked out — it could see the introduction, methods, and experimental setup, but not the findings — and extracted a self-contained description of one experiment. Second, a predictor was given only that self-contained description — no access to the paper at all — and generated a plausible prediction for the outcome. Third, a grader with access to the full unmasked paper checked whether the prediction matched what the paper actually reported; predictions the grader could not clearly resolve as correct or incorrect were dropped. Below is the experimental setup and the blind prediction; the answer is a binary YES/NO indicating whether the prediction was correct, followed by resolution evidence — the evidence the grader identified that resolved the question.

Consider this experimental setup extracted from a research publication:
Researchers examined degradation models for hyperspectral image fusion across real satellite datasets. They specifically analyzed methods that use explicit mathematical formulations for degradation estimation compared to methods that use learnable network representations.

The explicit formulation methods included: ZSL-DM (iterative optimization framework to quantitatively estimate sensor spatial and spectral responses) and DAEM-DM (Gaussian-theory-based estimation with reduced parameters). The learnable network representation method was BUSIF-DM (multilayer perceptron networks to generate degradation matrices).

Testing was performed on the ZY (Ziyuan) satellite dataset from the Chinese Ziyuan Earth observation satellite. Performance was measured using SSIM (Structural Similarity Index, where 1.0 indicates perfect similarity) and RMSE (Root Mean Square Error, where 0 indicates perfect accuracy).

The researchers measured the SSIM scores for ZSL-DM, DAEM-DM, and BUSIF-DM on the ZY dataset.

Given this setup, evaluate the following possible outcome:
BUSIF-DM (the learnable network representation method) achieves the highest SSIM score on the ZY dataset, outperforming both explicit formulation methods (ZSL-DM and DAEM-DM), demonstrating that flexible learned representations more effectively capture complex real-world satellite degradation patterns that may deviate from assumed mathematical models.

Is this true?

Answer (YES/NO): NO